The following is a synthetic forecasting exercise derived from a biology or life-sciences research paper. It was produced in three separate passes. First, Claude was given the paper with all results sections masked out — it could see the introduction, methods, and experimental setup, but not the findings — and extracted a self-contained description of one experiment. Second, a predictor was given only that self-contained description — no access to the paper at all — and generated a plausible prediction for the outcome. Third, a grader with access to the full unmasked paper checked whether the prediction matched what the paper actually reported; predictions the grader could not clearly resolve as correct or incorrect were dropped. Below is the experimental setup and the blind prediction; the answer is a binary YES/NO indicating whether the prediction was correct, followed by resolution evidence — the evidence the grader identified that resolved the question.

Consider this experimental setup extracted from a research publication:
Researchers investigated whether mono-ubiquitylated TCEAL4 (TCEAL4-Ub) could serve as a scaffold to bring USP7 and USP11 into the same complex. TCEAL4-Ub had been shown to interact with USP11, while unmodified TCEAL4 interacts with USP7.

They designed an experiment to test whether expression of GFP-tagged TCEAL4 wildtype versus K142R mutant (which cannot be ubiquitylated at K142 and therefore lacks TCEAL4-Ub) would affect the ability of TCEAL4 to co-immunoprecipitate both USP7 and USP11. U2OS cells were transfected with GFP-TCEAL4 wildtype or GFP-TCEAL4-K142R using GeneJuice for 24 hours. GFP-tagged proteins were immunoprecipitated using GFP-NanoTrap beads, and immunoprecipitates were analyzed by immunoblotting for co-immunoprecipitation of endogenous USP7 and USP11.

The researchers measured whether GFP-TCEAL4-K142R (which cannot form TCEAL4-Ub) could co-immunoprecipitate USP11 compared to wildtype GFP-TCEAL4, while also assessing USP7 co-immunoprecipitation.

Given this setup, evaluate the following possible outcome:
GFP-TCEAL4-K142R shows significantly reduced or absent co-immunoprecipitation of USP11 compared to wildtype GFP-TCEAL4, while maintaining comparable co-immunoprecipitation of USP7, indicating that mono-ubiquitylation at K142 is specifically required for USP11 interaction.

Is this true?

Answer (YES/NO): YES